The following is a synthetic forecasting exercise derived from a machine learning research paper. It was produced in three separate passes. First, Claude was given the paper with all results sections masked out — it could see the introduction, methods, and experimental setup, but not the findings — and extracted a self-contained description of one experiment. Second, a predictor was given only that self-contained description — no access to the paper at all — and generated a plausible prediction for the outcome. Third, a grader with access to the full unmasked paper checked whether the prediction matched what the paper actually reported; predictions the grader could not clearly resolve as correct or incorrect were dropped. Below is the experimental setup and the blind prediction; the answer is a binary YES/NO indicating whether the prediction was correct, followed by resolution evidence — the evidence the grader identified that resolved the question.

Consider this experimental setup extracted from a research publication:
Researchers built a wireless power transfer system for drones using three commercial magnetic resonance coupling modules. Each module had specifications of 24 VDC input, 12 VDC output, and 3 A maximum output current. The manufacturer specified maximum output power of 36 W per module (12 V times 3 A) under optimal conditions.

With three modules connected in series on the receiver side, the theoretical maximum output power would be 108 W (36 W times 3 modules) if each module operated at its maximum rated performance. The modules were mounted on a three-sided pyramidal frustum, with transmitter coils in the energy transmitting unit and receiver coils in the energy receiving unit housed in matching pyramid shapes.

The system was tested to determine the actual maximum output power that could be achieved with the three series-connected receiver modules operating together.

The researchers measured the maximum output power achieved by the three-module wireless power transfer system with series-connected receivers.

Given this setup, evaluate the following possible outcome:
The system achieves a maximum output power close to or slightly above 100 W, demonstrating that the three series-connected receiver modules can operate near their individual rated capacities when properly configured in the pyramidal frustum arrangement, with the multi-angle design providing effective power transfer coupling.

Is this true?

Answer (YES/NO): YES